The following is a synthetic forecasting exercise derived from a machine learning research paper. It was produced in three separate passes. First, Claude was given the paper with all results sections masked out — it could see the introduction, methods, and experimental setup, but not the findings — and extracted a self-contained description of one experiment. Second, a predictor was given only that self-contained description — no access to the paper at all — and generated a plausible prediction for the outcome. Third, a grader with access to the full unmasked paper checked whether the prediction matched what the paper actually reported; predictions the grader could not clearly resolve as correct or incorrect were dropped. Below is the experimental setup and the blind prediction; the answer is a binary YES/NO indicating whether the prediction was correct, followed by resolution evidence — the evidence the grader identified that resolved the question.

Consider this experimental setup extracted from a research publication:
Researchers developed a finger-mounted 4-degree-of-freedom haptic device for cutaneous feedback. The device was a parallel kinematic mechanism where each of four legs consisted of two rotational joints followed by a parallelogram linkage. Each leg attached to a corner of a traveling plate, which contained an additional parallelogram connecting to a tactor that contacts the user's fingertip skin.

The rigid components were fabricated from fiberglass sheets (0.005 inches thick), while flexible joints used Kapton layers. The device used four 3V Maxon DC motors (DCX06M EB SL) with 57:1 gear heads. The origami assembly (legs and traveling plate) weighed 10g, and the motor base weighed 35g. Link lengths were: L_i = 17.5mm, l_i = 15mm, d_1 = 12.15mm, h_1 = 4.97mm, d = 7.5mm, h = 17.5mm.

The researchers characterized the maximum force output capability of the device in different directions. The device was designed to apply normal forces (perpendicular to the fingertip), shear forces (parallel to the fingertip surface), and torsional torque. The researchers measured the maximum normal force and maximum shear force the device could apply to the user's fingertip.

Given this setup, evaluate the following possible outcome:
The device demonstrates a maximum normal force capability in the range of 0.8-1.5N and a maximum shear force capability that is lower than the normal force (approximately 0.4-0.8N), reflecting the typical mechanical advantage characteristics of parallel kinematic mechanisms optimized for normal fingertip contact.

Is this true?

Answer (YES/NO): NO